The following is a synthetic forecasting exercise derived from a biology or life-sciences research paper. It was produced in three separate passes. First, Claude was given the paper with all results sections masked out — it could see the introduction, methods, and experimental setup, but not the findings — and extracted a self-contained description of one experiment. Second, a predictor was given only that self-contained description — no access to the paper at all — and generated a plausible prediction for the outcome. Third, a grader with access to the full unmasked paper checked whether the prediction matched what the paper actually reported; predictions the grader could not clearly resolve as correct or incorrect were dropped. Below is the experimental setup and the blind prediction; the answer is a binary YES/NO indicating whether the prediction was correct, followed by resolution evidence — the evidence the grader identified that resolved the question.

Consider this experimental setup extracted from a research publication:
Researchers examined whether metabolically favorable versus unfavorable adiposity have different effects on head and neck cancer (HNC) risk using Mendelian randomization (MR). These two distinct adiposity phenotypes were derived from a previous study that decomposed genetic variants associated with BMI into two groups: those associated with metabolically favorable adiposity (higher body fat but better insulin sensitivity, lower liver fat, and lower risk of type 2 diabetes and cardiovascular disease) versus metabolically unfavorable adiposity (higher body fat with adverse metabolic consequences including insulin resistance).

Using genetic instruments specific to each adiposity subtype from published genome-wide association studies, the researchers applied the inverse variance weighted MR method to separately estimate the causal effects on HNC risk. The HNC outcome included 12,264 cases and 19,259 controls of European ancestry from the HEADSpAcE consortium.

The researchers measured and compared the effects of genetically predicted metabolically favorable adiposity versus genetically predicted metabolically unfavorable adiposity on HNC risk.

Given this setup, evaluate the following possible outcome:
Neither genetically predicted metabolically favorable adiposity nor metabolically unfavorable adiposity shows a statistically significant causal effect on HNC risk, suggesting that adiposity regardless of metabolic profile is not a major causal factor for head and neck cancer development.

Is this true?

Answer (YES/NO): YES